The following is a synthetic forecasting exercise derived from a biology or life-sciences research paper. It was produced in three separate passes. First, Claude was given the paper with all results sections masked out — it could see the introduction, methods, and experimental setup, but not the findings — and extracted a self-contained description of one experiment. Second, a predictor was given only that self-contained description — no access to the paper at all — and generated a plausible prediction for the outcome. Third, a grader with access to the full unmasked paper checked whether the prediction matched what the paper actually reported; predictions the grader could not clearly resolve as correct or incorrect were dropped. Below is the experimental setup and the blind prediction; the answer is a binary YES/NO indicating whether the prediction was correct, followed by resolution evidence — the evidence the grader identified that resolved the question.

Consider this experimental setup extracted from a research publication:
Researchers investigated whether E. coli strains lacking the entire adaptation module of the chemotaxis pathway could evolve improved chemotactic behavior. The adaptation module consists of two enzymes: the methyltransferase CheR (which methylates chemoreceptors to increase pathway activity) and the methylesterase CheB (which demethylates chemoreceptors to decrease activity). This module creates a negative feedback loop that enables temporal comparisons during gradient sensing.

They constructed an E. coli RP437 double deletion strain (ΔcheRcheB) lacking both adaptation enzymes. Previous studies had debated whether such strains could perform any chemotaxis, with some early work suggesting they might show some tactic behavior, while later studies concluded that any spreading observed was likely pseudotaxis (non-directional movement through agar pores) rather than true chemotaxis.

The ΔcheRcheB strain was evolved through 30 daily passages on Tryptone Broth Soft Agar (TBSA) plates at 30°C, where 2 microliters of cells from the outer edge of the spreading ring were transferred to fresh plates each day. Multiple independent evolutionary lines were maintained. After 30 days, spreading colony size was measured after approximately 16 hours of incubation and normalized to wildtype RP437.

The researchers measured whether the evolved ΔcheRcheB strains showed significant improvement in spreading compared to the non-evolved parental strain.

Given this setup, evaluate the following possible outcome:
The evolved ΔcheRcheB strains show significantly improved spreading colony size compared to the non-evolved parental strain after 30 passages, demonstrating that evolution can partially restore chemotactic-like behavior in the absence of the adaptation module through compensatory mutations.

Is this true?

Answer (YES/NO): NO